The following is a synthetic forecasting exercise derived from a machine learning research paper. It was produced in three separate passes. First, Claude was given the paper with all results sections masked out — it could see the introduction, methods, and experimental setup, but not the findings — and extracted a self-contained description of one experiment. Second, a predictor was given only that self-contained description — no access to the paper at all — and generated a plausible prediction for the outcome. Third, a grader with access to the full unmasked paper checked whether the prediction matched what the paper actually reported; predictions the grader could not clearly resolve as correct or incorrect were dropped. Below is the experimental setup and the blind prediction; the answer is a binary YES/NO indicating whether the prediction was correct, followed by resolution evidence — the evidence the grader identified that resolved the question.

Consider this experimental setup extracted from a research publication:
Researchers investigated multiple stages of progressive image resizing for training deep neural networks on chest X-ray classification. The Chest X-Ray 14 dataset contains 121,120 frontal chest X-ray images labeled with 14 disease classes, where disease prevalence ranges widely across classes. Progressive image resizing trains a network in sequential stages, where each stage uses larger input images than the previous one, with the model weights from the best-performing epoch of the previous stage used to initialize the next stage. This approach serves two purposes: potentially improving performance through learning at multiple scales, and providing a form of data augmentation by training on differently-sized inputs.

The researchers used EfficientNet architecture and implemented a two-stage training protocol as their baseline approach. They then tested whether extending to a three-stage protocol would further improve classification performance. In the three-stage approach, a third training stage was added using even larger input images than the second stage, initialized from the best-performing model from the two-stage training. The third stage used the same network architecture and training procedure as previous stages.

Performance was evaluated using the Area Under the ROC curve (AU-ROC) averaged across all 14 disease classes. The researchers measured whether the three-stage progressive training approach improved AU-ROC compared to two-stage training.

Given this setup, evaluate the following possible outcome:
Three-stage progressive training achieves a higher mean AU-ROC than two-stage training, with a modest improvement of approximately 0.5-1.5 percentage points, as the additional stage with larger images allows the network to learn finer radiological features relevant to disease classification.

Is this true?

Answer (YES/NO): NO